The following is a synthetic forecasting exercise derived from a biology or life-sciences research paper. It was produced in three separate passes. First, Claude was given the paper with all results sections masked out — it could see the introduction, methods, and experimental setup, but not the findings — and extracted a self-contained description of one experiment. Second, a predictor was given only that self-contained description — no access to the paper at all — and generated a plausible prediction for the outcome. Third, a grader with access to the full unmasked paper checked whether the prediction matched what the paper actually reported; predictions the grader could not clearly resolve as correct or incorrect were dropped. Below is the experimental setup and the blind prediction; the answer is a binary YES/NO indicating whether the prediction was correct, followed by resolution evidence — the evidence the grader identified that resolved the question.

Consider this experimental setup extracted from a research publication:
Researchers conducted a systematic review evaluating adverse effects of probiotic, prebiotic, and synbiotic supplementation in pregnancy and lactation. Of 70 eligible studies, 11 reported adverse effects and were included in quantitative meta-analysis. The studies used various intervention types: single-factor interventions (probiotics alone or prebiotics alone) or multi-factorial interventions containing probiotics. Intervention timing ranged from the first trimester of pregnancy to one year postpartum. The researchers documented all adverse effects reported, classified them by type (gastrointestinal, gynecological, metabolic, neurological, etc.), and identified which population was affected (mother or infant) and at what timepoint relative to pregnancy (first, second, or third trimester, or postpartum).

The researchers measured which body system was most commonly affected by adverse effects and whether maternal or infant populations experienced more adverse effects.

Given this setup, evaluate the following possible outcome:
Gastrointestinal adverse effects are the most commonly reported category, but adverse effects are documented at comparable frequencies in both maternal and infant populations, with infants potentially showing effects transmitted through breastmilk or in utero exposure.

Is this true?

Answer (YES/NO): NO